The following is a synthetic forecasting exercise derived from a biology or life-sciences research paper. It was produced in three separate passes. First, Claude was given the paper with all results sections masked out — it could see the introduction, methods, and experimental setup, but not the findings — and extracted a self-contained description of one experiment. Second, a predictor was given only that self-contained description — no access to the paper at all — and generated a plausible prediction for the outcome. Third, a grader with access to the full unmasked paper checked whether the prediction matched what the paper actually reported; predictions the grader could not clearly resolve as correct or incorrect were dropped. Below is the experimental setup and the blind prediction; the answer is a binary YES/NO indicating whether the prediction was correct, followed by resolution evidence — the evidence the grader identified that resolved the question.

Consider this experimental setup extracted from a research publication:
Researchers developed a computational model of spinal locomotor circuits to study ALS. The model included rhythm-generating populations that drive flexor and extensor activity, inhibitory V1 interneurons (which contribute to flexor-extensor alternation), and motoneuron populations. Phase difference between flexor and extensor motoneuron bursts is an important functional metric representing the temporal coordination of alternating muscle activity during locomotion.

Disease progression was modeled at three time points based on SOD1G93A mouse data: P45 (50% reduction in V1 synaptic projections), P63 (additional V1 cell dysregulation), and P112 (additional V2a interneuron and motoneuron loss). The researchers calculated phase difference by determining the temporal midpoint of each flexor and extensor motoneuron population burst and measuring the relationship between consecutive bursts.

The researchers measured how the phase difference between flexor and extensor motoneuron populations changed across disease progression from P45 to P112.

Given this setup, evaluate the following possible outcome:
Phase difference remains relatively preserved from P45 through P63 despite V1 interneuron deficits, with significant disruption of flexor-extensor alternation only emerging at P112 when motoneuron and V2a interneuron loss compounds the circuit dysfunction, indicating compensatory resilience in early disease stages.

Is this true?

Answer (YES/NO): NO